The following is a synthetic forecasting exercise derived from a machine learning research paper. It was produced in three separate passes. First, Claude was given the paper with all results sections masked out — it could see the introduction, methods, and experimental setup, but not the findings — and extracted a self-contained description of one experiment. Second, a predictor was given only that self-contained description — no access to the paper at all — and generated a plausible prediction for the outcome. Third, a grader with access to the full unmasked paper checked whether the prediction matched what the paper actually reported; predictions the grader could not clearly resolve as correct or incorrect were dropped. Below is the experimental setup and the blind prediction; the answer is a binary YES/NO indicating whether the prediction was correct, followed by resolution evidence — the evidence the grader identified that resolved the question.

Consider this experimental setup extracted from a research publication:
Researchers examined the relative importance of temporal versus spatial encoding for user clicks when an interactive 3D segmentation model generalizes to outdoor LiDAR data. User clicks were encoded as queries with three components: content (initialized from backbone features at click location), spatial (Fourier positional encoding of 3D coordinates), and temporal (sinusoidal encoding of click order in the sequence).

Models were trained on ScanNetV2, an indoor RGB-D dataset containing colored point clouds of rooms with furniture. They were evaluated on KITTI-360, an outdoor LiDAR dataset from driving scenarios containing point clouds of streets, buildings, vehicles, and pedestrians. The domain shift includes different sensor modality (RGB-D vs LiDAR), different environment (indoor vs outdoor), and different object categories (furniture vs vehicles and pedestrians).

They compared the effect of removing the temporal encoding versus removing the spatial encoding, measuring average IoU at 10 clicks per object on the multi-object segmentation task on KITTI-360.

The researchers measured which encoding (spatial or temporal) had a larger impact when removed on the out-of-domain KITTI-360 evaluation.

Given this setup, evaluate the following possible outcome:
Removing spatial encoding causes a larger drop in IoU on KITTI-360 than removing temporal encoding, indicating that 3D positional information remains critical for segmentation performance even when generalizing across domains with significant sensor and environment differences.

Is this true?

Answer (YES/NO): YES